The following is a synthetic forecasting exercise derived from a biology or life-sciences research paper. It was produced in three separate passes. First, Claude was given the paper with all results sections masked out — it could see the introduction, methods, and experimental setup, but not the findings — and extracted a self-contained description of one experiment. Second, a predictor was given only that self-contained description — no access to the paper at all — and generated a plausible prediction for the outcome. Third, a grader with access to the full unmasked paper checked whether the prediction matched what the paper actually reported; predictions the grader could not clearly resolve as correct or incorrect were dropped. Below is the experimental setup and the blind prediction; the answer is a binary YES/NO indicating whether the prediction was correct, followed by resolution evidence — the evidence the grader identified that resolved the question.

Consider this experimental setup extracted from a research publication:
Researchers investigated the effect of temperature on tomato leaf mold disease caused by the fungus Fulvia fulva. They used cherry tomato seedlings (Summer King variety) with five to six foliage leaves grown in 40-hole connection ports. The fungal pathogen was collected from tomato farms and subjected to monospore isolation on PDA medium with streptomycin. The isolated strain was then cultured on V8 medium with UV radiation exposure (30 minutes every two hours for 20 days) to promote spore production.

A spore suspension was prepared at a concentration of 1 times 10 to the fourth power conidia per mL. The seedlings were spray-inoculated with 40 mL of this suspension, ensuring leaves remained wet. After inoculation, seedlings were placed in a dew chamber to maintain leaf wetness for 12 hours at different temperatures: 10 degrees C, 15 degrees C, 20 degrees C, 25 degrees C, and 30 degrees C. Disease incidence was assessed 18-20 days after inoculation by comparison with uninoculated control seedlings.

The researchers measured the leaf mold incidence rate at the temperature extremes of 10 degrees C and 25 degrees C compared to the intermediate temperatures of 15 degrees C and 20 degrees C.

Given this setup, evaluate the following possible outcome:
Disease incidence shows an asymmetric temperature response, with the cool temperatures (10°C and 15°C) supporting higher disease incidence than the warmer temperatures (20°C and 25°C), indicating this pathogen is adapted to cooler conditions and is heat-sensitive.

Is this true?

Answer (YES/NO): NO